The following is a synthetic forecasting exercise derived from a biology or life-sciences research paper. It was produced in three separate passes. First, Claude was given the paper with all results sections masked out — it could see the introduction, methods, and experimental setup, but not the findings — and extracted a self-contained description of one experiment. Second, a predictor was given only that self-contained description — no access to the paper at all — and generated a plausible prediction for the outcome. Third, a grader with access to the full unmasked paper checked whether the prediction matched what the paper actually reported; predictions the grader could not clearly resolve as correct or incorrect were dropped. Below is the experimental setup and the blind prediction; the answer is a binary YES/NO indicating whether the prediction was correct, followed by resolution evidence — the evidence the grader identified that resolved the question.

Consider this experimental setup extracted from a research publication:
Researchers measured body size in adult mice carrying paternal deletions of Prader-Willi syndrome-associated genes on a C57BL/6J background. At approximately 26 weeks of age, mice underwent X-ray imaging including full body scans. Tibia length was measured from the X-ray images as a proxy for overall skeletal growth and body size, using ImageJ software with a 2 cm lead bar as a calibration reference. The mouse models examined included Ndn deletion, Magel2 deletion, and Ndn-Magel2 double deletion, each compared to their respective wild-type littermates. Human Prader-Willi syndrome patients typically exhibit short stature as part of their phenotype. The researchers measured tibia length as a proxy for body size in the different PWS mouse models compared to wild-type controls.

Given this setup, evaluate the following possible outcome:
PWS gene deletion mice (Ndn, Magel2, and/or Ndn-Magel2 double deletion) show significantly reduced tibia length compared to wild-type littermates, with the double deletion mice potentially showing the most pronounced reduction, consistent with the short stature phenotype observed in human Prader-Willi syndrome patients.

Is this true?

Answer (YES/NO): NO